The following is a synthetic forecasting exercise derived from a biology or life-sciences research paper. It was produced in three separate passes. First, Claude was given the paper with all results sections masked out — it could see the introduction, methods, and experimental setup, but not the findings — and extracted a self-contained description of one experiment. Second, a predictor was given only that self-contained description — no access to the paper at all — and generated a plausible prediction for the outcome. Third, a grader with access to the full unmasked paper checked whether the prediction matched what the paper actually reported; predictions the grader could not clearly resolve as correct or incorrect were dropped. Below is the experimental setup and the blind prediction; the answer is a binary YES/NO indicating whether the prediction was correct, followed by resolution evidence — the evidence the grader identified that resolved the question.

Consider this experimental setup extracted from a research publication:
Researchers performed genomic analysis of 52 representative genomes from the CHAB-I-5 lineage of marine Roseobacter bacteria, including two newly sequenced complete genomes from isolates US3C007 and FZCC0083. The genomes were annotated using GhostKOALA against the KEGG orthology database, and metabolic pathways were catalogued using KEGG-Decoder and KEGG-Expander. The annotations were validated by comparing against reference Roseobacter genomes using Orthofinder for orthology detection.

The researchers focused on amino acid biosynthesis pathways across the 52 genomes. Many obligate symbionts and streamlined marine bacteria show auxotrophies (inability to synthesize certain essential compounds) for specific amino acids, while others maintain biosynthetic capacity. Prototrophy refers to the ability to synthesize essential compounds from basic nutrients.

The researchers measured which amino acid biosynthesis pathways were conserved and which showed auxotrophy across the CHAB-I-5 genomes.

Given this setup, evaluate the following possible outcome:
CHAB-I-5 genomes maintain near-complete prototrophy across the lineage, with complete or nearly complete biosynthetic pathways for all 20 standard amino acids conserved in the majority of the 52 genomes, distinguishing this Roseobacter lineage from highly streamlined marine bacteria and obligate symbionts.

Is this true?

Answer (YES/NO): NO